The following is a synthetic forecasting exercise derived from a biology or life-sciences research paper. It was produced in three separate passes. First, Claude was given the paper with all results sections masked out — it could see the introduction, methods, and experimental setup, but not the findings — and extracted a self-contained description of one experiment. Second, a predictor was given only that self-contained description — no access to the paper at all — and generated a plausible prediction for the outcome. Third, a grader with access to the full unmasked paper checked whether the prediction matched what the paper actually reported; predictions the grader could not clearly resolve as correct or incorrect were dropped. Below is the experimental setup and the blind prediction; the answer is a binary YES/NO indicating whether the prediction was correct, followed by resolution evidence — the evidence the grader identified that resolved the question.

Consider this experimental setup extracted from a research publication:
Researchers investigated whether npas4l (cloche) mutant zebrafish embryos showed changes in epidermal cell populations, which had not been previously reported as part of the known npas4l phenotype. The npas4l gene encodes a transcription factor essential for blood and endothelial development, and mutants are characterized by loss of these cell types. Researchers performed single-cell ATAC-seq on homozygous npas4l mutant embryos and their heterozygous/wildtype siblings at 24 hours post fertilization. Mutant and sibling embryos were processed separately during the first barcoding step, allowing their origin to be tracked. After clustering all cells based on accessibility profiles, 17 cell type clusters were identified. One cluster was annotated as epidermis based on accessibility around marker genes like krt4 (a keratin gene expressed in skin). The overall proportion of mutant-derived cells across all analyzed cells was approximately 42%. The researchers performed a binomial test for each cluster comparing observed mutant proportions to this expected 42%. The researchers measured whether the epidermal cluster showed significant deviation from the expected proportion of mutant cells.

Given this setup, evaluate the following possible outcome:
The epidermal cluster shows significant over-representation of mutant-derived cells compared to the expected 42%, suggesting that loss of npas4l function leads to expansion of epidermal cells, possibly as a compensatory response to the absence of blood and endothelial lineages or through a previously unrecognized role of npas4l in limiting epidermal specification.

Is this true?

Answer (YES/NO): YES